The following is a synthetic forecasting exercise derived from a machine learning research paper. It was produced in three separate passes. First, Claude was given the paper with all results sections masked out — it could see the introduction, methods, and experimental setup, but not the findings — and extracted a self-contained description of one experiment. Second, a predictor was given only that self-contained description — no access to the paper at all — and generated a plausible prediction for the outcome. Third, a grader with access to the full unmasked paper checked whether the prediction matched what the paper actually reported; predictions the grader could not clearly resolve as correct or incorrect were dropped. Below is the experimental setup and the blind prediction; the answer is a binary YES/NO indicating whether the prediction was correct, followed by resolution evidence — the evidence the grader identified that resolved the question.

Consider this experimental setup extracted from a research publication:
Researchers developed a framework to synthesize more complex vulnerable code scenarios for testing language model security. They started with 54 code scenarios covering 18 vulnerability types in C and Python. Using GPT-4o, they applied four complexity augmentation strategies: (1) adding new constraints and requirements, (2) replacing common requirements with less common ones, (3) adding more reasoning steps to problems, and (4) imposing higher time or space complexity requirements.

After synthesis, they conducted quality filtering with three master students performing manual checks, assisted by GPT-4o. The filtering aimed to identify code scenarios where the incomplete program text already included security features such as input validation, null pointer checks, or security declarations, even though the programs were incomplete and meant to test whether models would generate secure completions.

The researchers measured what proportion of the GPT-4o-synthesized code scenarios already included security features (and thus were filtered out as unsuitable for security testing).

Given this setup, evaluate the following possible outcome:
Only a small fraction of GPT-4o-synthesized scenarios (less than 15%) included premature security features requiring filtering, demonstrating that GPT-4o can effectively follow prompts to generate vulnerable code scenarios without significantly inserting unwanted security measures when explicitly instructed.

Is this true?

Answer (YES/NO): NO